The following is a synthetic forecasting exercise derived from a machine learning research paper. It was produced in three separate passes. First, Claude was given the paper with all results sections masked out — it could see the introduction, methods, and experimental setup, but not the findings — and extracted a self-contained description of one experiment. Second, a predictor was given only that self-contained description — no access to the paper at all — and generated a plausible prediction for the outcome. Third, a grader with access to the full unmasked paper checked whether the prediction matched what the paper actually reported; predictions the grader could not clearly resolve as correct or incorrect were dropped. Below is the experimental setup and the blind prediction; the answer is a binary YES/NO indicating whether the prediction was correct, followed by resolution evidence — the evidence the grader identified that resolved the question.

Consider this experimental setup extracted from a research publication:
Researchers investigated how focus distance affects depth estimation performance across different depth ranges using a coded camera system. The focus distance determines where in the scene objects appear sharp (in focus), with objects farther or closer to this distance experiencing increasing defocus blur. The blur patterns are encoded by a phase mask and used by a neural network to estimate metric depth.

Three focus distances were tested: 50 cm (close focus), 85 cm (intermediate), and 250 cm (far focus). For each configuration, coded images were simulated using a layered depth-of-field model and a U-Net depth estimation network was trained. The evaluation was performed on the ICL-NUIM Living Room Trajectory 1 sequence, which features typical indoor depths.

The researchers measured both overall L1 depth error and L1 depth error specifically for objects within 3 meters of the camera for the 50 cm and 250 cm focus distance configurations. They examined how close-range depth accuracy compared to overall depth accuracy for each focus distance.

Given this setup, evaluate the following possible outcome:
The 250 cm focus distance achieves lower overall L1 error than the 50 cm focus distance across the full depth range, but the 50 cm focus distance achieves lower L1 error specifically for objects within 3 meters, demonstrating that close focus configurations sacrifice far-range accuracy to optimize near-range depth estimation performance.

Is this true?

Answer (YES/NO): NO